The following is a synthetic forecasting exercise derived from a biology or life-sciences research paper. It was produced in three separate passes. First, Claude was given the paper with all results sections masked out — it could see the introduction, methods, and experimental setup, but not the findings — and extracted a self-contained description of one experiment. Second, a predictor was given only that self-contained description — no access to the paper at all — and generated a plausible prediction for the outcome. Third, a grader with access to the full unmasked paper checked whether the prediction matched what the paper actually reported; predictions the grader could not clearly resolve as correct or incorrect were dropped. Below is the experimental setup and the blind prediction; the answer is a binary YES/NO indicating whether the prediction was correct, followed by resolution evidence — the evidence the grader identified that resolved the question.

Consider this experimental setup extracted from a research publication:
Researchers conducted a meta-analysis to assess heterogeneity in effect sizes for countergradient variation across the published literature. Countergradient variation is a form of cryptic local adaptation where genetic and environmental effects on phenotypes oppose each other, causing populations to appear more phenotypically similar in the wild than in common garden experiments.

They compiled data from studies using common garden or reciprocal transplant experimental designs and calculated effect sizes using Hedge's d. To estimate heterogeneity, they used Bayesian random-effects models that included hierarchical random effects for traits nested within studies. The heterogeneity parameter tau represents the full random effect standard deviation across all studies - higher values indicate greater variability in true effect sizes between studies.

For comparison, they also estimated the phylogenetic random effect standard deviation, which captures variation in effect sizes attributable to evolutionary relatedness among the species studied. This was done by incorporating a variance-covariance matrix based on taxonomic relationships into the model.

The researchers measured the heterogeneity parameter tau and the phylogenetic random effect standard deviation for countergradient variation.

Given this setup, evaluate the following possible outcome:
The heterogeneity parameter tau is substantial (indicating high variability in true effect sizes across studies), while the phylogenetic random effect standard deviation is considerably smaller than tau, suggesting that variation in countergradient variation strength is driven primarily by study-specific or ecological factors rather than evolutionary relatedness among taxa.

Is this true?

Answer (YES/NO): YES